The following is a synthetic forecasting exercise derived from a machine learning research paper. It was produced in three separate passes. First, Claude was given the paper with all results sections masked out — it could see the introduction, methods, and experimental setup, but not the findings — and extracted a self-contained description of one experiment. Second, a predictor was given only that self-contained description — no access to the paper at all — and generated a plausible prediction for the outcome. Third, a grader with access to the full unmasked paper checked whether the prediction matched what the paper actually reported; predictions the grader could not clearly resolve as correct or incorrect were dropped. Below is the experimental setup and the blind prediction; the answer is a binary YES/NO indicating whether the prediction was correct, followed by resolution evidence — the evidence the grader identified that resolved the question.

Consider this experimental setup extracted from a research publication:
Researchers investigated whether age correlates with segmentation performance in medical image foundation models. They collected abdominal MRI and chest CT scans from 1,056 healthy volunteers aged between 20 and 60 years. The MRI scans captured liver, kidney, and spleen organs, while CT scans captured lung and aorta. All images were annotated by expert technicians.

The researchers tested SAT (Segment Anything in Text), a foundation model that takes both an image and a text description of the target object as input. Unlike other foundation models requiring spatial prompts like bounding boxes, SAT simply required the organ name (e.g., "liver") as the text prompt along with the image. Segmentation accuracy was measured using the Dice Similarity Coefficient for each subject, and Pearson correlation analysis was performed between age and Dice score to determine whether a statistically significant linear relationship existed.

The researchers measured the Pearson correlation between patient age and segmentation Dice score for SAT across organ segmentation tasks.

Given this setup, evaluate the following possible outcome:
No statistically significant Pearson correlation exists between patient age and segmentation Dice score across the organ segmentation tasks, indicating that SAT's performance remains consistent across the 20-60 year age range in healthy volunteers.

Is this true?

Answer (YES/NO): NO